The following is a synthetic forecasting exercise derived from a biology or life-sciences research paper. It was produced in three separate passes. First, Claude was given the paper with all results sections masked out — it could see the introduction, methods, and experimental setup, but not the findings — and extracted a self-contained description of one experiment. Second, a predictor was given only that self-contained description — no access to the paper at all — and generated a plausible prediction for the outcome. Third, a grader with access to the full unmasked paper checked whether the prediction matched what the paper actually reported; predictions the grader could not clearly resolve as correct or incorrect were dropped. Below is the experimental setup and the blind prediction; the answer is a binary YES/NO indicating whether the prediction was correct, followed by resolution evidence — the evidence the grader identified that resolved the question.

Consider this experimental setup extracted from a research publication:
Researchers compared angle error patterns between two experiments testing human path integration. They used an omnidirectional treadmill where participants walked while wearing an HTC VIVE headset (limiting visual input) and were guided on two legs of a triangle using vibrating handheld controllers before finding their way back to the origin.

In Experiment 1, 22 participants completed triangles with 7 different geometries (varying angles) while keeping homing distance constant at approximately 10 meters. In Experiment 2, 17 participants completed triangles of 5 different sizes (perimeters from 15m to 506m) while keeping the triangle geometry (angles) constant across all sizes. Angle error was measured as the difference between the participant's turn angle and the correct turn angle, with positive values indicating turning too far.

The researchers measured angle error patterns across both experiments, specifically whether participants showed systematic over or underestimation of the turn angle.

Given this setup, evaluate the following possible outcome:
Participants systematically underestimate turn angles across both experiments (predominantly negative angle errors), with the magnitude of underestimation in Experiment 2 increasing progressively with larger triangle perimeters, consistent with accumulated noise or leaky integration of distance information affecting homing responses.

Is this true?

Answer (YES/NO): NO